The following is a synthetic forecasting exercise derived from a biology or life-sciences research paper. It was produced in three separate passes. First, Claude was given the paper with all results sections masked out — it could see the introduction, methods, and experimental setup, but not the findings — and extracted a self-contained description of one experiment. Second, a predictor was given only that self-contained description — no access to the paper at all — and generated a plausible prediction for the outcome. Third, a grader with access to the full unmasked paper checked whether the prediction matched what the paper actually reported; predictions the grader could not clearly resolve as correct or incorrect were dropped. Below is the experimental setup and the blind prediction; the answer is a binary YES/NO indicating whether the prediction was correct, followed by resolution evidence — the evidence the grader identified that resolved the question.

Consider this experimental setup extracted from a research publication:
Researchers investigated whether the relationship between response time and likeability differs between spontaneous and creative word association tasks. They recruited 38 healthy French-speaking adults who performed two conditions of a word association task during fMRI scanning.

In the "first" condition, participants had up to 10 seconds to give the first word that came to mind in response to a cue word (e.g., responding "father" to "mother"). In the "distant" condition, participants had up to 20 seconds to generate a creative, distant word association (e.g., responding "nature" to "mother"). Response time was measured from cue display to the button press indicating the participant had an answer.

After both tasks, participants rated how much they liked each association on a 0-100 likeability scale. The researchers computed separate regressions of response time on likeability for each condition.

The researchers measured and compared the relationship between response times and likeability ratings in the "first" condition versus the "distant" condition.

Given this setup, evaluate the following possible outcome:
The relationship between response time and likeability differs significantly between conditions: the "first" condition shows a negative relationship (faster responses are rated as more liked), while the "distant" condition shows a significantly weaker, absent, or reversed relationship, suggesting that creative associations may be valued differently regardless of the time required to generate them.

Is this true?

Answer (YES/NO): NO